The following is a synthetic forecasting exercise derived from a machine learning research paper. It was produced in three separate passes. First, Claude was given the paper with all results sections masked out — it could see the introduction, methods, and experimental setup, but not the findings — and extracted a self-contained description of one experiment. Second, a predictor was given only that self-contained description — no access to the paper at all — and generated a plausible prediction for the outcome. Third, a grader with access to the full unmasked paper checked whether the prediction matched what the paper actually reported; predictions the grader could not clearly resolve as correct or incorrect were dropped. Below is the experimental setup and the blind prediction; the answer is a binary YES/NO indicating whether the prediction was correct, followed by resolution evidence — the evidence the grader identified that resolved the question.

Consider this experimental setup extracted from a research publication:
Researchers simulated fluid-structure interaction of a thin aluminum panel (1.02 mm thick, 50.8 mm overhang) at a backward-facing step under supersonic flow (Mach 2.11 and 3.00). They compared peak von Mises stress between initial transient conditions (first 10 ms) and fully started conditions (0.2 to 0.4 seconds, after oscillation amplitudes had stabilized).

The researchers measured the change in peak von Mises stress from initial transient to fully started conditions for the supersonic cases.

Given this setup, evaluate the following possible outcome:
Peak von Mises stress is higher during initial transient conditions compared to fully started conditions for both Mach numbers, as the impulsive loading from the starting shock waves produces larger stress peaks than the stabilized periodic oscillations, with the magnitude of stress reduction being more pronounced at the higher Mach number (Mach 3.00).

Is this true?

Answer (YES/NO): NO